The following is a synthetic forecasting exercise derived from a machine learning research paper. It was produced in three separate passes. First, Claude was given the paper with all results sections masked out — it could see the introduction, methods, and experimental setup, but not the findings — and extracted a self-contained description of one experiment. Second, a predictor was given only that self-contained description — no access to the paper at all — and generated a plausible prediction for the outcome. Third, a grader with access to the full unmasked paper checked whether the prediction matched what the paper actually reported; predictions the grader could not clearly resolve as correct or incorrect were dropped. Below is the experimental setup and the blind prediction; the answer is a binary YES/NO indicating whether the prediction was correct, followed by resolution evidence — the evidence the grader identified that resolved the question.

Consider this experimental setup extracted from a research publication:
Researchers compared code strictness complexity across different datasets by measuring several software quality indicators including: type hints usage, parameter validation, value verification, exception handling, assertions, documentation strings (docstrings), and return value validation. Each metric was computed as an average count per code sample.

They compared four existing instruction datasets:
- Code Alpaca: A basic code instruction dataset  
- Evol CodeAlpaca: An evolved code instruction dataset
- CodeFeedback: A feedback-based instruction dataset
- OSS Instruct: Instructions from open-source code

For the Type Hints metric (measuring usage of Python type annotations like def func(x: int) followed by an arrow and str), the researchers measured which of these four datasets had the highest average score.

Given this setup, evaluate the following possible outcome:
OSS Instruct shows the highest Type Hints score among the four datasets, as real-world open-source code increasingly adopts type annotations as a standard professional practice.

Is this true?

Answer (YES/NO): YES